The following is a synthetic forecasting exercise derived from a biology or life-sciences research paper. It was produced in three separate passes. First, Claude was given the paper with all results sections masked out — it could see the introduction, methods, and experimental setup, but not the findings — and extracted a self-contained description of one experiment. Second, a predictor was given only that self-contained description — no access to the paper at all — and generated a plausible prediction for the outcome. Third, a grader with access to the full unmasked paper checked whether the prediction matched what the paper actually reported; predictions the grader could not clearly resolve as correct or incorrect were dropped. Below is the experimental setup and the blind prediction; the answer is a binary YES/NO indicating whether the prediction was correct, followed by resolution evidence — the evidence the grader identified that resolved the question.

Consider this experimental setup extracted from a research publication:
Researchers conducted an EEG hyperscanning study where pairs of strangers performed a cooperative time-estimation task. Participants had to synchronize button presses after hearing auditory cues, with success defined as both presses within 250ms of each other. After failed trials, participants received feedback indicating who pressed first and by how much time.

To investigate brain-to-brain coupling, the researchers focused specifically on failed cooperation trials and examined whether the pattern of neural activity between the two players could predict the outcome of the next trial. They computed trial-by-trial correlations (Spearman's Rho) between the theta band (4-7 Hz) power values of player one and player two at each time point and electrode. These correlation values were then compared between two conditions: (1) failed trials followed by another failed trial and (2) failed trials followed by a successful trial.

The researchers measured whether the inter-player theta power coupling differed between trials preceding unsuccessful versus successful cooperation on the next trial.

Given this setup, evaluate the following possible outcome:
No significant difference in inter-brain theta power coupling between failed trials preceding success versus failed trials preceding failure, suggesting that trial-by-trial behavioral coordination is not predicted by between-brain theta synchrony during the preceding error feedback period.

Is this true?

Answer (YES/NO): NO